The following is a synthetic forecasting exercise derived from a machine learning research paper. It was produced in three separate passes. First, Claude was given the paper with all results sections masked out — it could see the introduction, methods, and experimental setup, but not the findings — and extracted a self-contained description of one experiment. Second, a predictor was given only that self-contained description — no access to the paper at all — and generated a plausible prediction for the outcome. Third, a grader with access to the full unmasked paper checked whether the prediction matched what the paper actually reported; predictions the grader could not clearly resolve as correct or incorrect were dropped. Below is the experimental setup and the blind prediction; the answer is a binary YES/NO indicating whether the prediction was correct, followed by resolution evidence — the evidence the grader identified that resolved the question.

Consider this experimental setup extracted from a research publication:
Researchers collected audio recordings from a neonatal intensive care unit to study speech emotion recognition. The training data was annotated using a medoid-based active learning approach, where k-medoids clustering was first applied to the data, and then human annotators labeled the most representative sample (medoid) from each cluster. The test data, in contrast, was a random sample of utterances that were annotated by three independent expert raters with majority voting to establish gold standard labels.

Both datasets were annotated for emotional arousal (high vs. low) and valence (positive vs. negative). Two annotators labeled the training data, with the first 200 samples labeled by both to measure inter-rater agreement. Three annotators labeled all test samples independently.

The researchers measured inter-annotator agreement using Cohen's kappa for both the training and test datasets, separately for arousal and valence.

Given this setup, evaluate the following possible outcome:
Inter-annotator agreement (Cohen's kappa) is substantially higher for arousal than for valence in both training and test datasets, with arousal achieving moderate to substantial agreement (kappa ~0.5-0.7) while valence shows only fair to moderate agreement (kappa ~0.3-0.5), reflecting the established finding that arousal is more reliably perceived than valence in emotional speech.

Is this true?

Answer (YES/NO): NO